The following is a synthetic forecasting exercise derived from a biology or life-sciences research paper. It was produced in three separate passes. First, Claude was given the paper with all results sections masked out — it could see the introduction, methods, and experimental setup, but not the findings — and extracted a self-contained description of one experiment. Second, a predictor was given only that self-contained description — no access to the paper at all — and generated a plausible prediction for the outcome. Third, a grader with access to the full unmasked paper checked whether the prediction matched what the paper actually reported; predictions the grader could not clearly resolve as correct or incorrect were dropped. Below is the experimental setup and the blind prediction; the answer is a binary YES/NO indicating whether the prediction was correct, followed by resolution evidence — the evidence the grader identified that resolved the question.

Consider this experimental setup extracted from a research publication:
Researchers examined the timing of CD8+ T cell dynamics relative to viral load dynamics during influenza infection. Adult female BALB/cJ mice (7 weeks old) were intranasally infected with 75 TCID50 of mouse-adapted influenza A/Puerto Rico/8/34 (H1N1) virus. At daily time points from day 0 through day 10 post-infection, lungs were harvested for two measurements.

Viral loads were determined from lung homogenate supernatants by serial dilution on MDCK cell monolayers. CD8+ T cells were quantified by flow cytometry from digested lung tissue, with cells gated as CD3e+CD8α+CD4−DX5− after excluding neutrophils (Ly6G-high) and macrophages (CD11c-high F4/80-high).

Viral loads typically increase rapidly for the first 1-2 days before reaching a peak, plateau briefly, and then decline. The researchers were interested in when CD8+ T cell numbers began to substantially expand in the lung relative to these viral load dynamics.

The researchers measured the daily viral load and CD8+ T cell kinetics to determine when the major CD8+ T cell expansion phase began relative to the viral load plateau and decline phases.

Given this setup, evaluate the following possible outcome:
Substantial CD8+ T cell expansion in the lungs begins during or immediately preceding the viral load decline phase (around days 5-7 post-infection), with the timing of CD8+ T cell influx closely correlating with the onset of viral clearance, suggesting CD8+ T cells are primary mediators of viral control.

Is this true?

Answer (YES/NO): NO